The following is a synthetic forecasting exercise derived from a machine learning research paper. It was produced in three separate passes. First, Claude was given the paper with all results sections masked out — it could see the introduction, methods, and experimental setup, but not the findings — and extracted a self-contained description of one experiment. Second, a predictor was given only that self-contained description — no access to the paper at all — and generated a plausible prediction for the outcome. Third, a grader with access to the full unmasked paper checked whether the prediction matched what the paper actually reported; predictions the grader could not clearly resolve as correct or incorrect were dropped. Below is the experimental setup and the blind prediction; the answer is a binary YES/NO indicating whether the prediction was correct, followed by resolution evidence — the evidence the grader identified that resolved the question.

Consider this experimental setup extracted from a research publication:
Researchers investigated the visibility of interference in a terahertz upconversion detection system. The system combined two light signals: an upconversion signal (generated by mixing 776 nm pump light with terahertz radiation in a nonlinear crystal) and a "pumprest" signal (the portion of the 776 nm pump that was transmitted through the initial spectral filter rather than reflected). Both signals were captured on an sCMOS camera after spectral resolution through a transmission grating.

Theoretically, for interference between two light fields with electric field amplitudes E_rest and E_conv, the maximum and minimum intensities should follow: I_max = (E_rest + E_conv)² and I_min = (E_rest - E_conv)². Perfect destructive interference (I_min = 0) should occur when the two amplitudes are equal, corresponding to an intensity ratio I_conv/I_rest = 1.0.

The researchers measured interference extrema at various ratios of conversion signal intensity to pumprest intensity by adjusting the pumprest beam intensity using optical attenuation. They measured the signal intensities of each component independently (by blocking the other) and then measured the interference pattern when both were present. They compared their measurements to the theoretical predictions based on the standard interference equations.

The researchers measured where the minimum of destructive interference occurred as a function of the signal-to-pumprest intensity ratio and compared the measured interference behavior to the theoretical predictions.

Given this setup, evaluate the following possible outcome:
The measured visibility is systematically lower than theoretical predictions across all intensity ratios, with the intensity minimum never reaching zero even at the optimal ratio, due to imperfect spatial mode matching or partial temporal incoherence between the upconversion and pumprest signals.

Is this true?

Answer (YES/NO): YES